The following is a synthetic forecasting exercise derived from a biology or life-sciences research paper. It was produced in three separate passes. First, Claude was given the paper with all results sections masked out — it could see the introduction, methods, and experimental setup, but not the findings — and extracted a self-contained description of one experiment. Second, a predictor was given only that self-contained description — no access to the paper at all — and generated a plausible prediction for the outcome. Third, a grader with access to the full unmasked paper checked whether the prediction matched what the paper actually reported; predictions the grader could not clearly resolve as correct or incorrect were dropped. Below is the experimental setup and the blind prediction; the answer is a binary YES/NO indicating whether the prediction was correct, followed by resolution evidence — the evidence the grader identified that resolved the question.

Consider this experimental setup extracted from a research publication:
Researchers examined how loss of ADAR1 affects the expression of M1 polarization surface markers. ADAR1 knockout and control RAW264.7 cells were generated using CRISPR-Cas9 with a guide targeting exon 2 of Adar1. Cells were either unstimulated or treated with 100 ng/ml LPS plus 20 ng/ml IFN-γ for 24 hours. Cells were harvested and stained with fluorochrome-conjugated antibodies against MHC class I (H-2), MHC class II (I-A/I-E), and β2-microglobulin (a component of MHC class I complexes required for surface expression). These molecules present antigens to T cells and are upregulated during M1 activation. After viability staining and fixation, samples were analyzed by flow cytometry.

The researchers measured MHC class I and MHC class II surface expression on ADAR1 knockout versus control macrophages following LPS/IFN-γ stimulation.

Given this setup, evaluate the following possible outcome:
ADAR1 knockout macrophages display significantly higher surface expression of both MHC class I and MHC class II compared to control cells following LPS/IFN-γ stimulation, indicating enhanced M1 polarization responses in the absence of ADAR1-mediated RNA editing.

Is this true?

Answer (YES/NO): NO